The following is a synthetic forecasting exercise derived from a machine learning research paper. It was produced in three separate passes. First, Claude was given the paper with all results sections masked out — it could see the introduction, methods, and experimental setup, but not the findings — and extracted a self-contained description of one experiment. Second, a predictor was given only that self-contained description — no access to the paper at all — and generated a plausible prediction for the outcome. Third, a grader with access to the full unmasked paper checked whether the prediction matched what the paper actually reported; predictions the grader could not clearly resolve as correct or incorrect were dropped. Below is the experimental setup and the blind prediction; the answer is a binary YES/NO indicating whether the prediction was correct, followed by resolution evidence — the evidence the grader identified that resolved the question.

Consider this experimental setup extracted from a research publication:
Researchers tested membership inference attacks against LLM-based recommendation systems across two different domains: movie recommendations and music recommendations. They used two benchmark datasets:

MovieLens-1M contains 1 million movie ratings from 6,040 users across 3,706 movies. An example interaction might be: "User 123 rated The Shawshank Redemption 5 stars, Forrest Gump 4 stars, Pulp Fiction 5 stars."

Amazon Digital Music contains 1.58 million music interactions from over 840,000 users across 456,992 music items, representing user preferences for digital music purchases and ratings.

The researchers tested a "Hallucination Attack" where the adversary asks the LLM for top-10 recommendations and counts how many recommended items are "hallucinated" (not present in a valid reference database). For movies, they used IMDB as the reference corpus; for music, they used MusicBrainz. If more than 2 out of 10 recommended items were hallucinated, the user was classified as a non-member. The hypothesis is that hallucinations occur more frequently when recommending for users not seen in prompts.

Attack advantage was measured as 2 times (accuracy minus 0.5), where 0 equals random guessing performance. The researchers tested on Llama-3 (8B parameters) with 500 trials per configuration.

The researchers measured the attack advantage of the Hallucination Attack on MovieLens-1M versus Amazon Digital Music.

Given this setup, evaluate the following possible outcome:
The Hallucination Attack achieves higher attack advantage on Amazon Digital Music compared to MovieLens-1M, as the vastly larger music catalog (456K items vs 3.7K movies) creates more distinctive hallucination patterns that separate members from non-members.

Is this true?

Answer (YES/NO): NO